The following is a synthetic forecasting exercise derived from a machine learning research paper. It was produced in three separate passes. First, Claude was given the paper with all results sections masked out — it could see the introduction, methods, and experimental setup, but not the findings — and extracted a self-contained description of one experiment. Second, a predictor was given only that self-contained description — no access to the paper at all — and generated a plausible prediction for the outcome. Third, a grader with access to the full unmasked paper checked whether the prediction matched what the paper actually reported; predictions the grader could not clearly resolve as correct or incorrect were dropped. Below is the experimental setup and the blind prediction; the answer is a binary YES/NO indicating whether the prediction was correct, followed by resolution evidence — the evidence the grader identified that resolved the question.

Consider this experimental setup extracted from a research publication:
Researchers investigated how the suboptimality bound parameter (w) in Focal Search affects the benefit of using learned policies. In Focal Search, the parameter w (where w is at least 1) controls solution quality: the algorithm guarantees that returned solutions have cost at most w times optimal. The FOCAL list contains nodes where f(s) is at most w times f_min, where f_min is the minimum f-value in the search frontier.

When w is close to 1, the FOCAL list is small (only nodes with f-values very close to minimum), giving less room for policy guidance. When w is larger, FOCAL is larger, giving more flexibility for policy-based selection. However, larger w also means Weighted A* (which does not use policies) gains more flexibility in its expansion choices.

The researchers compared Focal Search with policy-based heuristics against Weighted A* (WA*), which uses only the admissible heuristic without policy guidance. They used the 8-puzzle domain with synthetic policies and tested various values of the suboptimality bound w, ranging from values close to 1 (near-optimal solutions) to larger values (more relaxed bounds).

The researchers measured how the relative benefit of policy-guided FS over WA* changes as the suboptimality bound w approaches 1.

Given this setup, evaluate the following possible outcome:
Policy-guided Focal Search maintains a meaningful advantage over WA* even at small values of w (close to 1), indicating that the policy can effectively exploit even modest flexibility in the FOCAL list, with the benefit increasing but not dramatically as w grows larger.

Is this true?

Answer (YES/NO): NO